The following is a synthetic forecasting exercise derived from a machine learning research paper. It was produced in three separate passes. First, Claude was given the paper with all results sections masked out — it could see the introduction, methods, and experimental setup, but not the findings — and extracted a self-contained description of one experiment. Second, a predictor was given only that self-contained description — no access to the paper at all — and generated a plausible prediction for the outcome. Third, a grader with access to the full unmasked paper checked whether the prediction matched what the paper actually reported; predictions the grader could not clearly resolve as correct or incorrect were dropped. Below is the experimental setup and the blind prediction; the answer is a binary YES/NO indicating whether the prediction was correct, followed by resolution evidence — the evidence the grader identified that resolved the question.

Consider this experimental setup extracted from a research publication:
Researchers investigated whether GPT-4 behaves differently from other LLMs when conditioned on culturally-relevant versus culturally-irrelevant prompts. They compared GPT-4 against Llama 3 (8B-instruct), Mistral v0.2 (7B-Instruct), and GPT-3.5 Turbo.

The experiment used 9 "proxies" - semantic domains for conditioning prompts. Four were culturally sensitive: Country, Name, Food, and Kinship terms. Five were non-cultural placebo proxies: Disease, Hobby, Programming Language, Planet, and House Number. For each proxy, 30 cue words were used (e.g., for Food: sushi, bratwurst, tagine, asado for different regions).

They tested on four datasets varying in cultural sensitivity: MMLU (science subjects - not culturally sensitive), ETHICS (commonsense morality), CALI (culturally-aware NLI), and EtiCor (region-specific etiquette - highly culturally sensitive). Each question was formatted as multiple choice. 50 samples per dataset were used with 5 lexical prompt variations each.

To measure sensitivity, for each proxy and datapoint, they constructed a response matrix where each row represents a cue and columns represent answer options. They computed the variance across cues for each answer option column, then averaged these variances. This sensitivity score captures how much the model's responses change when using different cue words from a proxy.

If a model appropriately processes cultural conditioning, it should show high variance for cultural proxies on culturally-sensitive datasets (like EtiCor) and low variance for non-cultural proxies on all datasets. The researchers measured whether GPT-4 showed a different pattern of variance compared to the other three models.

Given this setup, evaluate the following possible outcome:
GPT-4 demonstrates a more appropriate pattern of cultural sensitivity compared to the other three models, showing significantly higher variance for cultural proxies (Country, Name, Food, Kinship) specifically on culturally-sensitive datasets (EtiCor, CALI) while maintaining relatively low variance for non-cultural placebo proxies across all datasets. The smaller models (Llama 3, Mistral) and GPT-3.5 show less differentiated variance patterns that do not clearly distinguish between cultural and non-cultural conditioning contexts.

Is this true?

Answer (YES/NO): NO